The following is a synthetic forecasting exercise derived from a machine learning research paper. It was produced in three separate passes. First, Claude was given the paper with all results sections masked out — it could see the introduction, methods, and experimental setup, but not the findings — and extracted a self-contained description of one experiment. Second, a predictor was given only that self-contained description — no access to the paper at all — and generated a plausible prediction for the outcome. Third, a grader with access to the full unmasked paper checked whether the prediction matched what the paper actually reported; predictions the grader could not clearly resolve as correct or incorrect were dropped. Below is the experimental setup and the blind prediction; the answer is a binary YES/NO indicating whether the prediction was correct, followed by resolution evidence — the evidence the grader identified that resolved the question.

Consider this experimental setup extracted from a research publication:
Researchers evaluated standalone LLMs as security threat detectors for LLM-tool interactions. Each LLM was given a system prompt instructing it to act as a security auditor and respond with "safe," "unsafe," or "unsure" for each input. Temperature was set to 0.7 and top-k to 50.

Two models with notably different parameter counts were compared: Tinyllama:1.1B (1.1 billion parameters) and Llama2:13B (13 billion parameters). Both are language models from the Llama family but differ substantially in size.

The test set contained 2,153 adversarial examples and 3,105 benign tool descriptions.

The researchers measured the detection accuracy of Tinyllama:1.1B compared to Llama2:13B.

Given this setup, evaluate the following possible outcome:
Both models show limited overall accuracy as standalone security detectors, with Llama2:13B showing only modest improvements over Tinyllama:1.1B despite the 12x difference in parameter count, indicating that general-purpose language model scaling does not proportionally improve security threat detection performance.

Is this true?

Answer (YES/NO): NO